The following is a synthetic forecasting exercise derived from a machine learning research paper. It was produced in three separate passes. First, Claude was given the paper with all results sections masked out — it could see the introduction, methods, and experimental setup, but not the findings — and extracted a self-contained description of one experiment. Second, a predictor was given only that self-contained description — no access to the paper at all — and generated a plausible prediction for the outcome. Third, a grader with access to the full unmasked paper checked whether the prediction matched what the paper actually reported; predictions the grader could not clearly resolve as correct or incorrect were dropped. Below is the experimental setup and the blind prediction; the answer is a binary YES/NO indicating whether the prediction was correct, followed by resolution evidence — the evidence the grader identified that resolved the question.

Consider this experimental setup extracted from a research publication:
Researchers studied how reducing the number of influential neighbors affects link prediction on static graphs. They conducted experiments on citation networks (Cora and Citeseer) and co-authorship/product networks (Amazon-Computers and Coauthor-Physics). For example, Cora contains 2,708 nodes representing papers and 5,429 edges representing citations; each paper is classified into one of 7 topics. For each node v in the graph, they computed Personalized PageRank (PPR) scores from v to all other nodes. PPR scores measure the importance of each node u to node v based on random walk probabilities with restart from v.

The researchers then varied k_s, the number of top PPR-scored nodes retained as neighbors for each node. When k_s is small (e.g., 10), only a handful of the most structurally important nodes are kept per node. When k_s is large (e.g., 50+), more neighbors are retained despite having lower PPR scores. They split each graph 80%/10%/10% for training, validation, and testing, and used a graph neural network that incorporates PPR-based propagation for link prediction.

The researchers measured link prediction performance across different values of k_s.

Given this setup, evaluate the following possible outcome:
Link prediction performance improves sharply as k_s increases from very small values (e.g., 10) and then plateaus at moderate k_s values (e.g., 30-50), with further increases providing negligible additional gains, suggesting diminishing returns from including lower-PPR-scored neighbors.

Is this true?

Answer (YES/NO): YES